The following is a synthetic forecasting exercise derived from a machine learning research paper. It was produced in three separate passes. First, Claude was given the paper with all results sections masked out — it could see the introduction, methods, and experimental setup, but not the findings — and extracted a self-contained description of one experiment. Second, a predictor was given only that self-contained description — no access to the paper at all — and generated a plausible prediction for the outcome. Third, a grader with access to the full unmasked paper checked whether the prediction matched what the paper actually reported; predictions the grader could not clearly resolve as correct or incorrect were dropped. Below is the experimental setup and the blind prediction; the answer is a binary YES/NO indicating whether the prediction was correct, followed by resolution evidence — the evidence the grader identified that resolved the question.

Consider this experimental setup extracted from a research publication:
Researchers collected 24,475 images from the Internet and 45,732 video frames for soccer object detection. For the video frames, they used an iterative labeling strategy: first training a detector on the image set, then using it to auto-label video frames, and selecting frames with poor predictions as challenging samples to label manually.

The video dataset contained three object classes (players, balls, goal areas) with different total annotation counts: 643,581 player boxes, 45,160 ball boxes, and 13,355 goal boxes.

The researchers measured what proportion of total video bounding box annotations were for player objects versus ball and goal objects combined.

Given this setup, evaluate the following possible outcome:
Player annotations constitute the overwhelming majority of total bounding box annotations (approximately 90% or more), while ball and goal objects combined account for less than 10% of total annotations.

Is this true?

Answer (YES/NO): YES